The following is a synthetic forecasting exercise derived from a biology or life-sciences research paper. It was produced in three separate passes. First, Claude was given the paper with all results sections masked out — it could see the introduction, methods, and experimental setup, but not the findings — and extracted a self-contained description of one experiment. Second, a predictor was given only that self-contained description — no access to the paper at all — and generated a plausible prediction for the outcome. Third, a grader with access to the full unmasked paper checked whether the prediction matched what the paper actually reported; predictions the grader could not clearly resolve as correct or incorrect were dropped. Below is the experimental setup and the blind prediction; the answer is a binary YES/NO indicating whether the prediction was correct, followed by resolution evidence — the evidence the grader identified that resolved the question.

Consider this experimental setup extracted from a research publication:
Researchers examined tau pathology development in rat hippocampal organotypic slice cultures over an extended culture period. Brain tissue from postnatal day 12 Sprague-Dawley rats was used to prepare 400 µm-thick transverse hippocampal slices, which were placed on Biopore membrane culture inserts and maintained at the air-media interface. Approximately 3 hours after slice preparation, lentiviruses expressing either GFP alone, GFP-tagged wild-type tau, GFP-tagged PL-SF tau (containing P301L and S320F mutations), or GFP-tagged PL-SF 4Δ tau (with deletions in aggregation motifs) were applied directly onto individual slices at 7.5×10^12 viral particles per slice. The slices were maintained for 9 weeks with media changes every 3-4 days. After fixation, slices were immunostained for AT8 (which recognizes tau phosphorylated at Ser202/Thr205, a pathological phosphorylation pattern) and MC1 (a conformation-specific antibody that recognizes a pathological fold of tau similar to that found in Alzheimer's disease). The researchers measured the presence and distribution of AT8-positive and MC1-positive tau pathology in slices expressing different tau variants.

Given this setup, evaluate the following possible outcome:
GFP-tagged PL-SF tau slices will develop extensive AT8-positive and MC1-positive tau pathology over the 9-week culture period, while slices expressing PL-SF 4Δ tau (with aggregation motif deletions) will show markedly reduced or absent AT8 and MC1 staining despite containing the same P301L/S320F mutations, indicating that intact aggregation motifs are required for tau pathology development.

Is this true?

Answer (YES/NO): YES